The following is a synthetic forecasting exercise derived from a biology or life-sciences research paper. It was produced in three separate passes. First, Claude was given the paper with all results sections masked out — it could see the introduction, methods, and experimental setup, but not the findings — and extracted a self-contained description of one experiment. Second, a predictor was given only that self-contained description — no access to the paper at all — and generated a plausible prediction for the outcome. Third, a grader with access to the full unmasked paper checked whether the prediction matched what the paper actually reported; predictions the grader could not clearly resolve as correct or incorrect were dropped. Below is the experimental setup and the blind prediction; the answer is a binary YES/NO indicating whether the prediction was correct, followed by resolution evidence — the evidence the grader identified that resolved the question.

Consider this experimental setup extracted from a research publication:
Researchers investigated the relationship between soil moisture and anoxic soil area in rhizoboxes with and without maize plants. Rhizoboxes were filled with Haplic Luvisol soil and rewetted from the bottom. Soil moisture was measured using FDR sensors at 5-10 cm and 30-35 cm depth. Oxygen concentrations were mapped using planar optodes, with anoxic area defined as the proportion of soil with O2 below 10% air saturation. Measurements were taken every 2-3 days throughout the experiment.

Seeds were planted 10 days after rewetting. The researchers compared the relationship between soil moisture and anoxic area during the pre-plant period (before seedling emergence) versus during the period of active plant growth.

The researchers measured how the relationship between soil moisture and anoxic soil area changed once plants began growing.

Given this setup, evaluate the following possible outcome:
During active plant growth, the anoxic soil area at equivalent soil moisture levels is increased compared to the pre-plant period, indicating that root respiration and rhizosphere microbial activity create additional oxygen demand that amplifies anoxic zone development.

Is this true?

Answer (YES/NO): NO